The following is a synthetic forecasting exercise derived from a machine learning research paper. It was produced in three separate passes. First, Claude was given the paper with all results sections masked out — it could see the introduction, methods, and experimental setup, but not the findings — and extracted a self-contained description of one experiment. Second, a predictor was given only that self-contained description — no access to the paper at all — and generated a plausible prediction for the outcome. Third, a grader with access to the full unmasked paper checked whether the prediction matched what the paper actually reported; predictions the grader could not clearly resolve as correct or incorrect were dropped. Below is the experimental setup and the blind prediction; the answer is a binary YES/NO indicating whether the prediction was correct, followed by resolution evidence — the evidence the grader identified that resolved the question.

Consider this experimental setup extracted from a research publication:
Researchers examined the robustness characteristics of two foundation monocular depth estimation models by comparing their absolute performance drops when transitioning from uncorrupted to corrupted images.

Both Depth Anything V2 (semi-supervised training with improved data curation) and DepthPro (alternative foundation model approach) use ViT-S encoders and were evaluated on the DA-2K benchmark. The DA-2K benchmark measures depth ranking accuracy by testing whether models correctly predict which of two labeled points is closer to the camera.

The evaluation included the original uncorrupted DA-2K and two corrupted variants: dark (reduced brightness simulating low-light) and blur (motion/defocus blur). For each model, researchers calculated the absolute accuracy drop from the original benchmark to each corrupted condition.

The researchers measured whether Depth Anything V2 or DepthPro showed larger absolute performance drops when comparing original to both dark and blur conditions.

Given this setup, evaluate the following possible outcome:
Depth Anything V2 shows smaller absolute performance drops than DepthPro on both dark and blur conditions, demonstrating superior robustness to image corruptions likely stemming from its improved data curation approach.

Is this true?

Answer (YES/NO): YES